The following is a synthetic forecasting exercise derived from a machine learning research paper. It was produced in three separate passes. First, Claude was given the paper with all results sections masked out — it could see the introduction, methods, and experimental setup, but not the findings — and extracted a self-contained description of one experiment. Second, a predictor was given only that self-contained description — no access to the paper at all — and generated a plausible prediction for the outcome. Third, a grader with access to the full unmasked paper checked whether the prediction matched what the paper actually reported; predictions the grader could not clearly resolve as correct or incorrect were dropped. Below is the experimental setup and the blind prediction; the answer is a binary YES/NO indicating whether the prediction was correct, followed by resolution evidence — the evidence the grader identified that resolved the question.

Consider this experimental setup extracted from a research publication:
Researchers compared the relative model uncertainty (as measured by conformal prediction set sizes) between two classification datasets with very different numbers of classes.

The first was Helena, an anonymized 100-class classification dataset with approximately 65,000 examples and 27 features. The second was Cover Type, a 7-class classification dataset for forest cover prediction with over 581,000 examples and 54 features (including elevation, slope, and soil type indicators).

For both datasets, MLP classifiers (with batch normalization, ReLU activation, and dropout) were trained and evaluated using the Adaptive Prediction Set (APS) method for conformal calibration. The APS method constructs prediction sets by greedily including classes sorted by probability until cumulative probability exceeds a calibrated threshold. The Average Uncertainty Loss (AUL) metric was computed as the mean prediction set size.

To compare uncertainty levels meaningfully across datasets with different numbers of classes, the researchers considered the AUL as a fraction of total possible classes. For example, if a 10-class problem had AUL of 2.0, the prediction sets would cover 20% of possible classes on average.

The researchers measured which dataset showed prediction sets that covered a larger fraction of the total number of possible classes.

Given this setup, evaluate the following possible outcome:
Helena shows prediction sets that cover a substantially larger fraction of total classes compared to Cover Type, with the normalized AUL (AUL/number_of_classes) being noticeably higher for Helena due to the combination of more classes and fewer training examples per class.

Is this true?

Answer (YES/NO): YES